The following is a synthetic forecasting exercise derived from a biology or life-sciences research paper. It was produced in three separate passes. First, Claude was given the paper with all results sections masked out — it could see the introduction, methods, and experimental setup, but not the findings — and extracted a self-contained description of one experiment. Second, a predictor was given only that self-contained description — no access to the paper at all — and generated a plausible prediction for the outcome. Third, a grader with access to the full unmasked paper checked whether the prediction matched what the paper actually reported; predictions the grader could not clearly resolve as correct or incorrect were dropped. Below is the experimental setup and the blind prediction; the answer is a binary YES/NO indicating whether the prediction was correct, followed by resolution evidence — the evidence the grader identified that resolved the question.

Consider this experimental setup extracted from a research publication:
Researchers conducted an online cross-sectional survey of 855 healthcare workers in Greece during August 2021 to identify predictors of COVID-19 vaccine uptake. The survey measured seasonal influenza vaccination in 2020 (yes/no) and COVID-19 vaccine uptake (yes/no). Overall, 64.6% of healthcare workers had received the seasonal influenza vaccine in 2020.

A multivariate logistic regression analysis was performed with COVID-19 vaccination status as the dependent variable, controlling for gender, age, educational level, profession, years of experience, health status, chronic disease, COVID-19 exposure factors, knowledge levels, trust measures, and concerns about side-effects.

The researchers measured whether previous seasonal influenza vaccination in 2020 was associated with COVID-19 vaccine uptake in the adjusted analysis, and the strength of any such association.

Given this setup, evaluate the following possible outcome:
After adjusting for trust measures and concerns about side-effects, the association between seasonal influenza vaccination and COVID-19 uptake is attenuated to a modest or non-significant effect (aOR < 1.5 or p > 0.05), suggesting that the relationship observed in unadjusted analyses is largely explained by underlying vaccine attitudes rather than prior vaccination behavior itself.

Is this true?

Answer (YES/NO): NO